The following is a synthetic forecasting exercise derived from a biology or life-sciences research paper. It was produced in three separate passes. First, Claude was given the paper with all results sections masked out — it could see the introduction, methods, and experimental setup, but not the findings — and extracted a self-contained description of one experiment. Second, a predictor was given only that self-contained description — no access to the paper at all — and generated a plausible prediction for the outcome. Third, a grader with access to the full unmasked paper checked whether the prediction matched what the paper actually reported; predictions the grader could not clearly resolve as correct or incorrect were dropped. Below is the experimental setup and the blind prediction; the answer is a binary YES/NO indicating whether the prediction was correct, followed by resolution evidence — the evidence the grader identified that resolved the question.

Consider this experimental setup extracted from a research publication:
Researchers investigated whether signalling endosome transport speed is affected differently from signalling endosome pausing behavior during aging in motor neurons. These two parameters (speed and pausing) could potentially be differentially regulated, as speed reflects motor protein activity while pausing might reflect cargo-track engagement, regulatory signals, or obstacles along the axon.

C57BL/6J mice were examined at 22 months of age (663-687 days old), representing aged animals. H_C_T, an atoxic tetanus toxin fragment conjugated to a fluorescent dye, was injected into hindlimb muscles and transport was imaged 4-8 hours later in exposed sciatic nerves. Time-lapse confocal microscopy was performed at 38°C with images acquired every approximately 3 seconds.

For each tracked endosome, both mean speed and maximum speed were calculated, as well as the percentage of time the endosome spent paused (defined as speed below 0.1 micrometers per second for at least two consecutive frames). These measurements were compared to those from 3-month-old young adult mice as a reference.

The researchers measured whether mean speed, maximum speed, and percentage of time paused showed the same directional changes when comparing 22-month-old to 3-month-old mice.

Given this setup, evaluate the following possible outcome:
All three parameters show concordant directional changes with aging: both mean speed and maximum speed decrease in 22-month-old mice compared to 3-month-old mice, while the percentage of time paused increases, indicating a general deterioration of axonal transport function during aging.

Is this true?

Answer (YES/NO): NO